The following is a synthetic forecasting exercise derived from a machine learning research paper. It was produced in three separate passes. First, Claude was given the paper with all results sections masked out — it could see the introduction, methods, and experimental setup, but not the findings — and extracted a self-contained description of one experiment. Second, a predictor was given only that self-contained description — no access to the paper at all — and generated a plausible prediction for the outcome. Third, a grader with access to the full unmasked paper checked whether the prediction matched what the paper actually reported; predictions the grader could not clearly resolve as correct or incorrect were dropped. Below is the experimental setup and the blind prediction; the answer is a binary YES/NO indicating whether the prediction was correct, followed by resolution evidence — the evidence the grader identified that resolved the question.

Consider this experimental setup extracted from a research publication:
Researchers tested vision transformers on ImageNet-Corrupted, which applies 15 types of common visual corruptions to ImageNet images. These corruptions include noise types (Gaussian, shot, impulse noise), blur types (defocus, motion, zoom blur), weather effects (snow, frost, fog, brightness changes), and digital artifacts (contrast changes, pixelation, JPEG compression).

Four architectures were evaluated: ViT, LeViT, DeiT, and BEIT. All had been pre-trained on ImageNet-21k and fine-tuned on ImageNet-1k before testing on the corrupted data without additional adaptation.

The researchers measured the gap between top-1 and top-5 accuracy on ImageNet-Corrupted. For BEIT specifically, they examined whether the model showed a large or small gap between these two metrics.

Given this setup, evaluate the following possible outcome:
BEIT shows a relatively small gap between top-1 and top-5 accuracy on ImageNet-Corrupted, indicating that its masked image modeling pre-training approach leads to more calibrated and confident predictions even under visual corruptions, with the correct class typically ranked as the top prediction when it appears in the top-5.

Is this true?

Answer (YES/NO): YES